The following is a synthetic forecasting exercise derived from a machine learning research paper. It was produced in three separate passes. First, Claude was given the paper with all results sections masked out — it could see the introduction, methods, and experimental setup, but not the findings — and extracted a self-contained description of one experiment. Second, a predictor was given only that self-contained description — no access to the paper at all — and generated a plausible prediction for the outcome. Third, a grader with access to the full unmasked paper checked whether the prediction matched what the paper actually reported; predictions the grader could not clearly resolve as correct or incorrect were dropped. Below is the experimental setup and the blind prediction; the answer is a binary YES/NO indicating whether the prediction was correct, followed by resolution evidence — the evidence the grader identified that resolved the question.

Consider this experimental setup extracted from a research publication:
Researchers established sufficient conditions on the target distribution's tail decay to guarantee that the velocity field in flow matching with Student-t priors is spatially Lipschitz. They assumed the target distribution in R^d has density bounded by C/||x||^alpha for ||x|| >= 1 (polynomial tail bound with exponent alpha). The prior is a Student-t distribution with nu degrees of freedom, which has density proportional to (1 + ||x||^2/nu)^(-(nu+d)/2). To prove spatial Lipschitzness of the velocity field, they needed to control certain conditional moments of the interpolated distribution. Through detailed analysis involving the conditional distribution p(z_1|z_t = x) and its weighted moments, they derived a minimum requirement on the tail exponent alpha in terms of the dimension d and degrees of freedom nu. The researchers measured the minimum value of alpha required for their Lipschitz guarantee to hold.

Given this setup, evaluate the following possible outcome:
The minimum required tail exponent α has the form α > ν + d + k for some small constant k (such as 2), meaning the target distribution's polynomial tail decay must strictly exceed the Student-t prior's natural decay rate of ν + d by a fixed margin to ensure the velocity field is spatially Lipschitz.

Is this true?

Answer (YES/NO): NO